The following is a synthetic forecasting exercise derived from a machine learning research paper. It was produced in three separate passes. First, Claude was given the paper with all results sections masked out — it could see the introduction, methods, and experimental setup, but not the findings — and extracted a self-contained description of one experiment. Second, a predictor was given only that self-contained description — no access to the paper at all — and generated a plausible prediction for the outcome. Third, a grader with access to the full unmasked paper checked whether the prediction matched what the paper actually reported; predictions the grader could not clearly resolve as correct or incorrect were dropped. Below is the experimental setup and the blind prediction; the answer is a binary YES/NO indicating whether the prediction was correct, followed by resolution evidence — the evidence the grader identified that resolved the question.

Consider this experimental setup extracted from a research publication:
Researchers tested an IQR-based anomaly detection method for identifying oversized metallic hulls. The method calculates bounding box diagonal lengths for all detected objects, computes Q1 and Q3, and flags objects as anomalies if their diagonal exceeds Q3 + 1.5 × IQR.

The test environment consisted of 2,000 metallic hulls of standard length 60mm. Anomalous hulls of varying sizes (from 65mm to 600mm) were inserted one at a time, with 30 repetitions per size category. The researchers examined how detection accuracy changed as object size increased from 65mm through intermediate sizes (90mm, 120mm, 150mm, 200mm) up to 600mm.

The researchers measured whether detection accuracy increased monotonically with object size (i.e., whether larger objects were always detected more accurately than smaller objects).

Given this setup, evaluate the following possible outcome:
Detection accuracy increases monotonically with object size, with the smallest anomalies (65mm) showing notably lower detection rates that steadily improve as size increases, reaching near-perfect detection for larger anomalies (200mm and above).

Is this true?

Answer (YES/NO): NO